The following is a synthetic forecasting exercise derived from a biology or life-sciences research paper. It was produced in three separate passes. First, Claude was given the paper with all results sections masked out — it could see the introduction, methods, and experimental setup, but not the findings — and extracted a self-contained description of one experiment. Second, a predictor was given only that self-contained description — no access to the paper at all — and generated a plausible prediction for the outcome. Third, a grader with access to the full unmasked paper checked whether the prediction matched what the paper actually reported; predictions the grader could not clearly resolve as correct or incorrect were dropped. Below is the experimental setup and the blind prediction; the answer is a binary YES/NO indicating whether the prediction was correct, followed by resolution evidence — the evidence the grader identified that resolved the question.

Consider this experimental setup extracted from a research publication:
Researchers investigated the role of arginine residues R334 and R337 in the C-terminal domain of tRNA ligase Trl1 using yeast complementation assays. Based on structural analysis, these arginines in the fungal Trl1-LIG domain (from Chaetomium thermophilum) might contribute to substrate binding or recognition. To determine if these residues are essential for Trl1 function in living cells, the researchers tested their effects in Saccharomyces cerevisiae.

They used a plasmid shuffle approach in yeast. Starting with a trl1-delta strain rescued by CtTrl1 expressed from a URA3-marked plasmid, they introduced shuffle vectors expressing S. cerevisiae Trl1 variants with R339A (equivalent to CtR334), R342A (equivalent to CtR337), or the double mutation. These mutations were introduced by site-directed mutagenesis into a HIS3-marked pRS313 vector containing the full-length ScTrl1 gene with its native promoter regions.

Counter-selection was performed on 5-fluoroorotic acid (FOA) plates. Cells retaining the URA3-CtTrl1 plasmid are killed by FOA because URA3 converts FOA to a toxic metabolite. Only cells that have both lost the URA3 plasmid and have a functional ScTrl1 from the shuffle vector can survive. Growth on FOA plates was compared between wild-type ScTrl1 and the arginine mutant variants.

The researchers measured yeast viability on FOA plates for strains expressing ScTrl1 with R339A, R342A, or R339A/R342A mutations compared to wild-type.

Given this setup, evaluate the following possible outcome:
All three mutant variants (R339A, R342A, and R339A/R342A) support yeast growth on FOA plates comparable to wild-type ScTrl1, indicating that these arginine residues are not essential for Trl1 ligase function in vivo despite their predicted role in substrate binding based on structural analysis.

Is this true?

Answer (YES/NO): NO